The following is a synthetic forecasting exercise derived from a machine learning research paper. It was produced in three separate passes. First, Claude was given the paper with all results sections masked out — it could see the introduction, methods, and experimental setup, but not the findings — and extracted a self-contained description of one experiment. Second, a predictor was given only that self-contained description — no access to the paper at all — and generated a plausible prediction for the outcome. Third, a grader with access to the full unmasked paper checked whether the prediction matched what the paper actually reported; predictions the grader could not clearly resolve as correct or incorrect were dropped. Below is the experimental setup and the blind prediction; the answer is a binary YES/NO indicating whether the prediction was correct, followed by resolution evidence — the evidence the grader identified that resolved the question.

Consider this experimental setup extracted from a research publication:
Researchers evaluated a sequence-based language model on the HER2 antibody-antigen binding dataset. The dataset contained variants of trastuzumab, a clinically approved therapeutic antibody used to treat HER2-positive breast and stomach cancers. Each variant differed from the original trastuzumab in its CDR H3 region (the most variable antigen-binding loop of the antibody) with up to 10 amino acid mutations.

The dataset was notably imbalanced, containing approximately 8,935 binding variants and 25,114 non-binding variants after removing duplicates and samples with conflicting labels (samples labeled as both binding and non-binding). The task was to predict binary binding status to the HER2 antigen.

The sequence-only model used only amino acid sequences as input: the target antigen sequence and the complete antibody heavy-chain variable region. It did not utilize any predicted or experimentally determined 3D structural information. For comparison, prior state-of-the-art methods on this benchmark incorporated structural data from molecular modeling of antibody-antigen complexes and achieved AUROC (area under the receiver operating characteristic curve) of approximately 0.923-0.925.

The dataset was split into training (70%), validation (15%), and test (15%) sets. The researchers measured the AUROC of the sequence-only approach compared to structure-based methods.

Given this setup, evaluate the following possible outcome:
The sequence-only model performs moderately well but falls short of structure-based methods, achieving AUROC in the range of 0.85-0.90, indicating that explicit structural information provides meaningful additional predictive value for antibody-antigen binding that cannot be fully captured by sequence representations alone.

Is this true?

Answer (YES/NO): NO